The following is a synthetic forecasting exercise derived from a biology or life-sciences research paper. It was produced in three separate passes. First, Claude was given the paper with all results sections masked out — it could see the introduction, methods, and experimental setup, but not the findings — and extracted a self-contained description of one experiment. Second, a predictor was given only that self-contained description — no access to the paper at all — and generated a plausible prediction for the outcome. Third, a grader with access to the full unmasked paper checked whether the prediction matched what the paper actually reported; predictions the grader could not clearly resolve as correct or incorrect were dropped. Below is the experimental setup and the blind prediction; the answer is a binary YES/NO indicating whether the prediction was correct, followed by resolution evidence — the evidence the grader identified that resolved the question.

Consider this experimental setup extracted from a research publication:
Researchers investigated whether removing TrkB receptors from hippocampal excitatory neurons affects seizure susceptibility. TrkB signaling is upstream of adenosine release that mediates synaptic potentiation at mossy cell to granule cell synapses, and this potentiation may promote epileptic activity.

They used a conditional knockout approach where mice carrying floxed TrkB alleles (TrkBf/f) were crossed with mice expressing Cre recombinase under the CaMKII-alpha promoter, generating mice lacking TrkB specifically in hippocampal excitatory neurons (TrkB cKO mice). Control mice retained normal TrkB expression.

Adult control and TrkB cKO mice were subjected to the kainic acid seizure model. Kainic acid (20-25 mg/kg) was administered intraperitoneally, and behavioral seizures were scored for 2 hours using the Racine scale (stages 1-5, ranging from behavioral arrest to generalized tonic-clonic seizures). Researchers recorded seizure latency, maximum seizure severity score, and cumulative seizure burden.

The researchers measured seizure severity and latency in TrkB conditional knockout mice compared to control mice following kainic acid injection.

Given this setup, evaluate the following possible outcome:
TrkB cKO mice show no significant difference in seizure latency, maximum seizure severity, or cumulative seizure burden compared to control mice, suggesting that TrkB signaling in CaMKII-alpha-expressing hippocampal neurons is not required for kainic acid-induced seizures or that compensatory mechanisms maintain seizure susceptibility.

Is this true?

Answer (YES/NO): NO